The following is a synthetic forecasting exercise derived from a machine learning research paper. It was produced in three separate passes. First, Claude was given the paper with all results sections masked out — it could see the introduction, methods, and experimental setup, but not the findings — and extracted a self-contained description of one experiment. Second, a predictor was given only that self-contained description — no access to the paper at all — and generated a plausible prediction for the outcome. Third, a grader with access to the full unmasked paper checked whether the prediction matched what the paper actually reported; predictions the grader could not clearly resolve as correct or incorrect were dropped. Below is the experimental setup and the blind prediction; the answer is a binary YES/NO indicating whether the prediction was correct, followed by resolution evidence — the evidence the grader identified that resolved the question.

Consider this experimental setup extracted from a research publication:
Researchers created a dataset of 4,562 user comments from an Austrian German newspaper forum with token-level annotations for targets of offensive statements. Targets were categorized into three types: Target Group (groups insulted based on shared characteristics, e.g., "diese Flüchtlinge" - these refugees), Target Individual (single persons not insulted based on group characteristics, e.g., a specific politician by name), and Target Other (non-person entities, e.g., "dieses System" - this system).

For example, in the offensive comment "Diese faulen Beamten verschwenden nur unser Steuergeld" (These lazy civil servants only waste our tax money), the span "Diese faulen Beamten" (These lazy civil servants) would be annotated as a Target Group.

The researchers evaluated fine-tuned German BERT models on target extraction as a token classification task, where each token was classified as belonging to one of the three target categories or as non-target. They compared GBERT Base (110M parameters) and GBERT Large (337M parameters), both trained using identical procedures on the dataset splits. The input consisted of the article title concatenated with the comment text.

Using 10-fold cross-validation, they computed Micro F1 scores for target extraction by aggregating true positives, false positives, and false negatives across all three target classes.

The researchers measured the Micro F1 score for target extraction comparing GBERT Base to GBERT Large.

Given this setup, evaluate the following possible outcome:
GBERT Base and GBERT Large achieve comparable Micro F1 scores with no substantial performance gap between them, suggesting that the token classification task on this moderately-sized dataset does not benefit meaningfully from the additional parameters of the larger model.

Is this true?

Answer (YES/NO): YES